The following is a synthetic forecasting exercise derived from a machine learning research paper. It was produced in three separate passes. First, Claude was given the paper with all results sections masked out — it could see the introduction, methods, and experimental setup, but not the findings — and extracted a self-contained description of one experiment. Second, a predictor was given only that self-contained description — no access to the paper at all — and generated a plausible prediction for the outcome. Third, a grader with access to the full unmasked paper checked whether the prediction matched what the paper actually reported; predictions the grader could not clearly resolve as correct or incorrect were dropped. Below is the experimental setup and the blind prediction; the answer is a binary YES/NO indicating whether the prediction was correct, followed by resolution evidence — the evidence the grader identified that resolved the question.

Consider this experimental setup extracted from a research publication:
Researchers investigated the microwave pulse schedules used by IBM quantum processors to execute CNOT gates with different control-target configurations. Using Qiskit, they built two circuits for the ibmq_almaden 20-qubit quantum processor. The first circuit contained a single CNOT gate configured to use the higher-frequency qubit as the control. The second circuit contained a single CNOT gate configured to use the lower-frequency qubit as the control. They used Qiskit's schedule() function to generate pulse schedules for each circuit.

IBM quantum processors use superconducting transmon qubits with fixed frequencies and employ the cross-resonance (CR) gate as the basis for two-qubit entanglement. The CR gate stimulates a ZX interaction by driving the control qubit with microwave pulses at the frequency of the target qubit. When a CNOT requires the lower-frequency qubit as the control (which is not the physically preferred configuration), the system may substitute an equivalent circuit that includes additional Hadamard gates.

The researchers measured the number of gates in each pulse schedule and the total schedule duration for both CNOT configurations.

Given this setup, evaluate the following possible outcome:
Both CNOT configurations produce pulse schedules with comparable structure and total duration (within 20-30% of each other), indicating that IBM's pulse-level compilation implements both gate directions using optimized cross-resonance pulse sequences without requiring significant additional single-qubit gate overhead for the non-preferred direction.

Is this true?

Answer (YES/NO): NO